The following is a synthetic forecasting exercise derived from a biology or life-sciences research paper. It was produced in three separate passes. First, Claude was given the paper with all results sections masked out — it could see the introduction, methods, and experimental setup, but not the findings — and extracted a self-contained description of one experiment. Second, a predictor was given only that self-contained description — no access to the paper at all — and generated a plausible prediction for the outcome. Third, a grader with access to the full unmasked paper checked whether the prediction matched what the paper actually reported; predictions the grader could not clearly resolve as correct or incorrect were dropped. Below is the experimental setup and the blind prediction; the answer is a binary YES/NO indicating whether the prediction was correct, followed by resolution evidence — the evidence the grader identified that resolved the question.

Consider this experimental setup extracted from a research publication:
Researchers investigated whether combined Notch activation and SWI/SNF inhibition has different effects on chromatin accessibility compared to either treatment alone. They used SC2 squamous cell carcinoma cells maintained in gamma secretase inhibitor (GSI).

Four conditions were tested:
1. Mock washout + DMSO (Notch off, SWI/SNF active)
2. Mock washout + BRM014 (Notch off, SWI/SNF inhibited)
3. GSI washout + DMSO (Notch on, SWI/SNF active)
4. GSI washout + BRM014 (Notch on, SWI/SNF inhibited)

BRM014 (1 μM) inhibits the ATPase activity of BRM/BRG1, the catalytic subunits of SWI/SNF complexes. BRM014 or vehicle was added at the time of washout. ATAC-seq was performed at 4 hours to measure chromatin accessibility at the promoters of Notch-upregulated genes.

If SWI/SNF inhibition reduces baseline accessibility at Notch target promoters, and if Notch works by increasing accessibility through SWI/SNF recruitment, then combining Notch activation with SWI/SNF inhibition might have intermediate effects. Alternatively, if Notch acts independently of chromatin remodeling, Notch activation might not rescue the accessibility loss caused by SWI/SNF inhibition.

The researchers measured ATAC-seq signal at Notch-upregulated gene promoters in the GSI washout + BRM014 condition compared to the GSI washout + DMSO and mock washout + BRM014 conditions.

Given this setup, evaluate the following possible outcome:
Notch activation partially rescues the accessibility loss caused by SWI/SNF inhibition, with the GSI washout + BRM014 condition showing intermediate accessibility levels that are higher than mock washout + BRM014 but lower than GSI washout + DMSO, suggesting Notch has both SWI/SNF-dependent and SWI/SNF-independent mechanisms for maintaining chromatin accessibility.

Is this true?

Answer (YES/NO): NO